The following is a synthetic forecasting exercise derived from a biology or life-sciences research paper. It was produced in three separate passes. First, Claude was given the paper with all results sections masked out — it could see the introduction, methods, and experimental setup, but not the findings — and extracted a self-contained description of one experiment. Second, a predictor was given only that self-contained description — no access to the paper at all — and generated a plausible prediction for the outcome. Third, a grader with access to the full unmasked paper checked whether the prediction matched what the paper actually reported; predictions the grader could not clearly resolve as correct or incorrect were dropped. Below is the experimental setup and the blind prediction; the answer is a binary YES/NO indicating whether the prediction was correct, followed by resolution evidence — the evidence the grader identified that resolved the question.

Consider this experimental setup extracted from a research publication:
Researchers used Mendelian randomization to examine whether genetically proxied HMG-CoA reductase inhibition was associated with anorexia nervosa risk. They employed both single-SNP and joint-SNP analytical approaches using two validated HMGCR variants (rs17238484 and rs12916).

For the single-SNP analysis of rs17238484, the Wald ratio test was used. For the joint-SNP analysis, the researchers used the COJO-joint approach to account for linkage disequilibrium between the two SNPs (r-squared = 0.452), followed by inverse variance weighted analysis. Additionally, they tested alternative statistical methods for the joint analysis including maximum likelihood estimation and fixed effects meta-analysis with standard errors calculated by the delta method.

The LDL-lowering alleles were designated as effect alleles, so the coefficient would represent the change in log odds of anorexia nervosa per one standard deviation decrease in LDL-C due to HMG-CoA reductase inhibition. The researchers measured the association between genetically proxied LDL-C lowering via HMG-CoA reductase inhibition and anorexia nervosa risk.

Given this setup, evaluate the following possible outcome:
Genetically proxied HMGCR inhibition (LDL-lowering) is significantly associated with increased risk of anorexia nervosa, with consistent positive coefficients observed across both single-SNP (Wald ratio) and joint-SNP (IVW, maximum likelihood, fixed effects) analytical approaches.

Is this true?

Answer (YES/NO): NO